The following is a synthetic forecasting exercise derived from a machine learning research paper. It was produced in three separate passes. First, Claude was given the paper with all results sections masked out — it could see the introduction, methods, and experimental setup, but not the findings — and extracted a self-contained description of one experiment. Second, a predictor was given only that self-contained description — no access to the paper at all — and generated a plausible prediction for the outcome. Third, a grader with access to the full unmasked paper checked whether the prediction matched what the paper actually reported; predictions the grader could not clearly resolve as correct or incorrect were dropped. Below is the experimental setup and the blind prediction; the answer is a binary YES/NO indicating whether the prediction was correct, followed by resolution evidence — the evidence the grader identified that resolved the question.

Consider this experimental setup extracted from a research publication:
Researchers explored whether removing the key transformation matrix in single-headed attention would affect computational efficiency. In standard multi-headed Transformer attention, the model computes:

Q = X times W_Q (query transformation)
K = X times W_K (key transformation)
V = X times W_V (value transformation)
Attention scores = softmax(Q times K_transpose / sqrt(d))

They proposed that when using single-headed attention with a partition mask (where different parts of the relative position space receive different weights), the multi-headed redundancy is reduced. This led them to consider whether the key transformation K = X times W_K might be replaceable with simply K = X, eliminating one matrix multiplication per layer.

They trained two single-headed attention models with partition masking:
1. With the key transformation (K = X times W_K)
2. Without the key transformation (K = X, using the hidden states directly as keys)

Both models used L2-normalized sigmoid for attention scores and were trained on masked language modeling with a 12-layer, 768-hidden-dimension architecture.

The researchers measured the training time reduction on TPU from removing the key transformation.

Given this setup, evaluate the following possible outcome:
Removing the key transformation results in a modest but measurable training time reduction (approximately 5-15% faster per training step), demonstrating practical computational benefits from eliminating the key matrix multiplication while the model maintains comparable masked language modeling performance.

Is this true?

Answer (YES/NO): YES